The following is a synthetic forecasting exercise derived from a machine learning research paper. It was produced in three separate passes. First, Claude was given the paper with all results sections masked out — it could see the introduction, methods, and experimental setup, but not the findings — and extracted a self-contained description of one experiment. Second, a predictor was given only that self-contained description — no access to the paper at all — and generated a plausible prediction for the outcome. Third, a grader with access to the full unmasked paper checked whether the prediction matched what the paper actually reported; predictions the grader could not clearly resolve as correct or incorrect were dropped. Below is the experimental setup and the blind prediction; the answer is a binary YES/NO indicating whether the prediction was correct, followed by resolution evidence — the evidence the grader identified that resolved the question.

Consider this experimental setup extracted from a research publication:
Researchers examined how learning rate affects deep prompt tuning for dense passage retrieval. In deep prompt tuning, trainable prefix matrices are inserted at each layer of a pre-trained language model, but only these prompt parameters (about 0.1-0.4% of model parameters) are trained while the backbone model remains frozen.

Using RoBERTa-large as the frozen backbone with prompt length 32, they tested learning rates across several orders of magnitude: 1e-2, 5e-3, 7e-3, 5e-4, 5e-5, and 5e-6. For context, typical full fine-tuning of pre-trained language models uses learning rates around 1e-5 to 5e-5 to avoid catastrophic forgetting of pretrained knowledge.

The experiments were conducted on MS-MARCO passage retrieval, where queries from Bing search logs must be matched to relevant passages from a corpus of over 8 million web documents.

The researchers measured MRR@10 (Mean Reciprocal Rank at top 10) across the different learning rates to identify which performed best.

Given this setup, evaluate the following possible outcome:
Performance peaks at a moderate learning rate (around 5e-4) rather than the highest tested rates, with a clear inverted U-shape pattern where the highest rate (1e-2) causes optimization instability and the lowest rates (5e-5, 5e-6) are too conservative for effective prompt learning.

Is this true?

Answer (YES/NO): NO